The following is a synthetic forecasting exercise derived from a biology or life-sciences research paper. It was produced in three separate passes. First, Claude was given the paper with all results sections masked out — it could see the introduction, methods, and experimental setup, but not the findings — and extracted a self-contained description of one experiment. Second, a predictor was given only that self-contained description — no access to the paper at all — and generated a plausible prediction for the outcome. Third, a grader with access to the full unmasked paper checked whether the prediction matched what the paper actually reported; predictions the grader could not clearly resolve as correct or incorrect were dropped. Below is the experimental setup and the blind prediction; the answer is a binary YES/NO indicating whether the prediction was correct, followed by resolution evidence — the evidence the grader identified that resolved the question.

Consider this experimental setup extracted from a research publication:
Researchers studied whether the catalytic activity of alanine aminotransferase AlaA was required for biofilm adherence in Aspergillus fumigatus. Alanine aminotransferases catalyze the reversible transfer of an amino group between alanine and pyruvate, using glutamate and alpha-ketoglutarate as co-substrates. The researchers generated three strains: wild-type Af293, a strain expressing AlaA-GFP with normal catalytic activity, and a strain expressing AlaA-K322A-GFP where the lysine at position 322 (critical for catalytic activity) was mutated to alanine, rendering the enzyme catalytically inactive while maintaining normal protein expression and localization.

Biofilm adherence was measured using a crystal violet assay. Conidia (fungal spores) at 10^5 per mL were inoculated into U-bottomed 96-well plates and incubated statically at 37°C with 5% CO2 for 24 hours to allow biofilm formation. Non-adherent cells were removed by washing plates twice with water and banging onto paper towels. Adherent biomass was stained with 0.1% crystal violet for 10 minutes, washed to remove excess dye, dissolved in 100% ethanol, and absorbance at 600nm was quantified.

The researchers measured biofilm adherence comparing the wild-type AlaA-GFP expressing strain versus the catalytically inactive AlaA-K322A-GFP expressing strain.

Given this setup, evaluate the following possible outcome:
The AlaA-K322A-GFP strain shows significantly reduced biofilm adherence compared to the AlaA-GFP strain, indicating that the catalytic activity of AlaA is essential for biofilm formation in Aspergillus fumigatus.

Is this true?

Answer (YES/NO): YES